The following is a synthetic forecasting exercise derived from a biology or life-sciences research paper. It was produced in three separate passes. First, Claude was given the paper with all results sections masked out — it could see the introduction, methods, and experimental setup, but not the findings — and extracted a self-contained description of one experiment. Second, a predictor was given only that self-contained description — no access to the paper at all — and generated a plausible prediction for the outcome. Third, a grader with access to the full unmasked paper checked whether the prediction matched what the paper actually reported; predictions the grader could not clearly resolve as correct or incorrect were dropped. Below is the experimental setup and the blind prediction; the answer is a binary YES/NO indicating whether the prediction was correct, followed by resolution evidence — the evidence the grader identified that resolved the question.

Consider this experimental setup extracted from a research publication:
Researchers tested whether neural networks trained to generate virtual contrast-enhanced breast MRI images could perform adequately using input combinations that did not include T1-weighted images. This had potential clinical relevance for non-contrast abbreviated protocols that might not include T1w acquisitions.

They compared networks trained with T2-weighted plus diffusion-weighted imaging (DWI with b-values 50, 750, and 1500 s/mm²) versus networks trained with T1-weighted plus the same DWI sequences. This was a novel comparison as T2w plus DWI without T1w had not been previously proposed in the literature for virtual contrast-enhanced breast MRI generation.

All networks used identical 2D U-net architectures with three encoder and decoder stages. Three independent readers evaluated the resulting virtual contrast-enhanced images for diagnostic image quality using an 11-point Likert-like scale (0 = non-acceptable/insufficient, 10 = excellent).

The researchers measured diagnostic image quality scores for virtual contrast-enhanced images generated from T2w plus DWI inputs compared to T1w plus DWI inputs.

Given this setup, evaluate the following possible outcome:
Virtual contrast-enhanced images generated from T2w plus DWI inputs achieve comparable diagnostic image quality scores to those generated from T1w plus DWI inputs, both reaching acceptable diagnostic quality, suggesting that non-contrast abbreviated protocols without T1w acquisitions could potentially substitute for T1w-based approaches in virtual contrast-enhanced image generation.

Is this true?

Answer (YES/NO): NO